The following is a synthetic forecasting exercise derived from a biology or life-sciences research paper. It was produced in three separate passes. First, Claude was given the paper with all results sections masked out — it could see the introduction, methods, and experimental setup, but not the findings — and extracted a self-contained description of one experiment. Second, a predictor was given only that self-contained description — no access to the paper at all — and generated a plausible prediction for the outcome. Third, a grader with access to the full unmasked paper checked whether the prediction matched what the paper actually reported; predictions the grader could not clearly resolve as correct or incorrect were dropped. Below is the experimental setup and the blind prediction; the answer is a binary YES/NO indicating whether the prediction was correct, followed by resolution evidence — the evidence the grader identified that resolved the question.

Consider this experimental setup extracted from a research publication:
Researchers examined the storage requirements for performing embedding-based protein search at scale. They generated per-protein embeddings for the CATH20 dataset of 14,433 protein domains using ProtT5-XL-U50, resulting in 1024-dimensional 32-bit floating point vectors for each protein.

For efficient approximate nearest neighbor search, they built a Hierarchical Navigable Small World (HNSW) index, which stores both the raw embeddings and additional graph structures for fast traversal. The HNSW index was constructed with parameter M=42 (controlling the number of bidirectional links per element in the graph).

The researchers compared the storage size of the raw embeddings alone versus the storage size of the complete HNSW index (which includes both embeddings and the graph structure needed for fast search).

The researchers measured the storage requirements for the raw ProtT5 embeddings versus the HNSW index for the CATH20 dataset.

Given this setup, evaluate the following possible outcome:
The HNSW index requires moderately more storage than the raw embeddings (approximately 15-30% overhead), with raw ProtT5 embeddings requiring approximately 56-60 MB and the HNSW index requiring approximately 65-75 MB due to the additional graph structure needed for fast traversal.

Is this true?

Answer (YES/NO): NO